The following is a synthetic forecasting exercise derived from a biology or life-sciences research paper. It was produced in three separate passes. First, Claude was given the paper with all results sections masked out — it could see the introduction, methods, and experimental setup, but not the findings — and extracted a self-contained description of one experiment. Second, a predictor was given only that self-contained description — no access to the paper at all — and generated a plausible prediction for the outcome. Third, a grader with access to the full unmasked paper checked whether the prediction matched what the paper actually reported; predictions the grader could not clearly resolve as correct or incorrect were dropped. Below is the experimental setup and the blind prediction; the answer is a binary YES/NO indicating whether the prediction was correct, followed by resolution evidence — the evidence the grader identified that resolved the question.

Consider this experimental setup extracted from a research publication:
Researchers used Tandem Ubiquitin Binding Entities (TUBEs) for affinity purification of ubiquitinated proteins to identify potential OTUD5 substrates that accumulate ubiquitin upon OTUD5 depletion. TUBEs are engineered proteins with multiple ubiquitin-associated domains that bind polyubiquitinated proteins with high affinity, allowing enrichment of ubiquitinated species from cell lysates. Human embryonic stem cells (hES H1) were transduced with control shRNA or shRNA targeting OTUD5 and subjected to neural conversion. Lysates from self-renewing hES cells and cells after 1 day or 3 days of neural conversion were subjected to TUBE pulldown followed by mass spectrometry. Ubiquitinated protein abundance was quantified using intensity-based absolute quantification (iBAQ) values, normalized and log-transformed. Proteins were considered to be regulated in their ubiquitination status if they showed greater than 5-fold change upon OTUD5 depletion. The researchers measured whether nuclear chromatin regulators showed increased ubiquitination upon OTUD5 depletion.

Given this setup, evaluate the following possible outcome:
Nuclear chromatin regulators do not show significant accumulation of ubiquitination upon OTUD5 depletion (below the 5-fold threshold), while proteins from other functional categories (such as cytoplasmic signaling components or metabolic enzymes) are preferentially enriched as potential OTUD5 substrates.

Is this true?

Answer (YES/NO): NO